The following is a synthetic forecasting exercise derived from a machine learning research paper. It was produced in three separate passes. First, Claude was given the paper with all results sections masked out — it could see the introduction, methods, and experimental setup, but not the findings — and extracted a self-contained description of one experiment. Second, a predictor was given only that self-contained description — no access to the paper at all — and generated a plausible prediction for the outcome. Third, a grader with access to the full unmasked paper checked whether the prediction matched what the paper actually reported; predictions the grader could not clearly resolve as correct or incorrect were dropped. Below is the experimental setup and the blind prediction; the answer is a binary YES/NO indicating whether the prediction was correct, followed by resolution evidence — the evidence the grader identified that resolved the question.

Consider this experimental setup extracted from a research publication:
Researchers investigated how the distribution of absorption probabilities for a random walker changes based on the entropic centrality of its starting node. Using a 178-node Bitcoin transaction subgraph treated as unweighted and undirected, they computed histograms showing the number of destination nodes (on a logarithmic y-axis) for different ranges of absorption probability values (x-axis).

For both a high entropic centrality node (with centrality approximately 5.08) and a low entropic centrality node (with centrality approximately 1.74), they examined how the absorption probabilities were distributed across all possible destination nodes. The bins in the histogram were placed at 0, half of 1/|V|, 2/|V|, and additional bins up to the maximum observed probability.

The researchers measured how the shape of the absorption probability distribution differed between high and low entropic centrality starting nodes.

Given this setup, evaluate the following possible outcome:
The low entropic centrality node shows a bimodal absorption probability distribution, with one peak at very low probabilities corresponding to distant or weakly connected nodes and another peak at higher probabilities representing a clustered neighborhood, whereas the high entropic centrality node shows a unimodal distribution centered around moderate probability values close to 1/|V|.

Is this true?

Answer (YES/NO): NO